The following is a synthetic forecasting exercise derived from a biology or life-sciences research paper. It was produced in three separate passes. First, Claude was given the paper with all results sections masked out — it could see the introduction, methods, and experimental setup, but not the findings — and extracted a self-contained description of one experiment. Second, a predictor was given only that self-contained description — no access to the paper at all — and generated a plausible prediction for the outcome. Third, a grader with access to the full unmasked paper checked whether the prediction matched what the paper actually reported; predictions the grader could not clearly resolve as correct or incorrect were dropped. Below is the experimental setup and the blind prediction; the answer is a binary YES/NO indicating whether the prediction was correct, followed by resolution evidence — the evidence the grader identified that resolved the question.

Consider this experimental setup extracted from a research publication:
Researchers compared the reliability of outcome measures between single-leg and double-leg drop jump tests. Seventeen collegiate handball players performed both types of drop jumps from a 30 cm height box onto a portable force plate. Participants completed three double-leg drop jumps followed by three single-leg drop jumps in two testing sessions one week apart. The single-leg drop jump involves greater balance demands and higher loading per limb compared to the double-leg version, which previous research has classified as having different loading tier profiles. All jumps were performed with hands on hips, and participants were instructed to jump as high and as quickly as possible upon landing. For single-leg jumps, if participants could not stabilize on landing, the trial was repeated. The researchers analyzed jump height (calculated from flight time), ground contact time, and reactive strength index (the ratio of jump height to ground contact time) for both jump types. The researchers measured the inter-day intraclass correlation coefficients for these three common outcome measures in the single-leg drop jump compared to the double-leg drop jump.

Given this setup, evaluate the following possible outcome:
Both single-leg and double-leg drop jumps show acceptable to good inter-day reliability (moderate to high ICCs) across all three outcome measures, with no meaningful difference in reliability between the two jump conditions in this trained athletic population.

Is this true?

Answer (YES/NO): NO